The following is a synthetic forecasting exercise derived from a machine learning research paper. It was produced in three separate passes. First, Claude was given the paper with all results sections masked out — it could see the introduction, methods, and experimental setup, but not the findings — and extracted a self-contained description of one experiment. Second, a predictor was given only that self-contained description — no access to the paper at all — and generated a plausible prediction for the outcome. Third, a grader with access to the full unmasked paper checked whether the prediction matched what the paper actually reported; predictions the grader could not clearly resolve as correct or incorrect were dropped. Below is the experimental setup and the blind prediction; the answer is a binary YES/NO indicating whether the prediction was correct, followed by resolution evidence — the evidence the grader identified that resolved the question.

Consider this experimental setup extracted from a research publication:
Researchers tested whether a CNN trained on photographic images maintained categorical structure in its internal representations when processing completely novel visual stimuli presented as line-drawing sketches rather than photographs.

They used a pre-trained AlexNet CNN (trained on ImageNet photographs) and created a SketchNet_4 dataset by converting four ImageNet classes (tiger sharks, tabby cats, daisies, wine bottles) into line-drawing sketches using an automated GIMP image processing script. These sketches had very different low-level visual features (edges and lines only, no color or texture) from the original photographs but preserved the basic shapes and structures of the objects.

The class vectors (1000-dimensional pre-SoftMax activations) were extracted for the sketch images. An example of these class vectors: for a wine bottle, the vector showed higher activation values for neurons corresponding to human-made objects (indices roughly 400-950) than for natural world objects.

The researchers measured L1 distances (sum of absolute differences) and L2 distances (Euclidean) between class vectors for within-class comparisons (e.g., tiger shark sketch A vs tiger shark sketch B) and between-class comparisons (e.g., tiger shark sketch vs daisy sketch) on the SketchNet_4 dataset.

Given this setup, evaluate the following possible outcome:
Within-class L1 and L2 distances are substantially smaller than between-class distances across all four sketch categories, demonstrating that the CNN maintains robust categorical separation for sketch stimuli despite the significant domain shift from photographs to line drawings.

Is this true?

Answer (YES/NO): NO